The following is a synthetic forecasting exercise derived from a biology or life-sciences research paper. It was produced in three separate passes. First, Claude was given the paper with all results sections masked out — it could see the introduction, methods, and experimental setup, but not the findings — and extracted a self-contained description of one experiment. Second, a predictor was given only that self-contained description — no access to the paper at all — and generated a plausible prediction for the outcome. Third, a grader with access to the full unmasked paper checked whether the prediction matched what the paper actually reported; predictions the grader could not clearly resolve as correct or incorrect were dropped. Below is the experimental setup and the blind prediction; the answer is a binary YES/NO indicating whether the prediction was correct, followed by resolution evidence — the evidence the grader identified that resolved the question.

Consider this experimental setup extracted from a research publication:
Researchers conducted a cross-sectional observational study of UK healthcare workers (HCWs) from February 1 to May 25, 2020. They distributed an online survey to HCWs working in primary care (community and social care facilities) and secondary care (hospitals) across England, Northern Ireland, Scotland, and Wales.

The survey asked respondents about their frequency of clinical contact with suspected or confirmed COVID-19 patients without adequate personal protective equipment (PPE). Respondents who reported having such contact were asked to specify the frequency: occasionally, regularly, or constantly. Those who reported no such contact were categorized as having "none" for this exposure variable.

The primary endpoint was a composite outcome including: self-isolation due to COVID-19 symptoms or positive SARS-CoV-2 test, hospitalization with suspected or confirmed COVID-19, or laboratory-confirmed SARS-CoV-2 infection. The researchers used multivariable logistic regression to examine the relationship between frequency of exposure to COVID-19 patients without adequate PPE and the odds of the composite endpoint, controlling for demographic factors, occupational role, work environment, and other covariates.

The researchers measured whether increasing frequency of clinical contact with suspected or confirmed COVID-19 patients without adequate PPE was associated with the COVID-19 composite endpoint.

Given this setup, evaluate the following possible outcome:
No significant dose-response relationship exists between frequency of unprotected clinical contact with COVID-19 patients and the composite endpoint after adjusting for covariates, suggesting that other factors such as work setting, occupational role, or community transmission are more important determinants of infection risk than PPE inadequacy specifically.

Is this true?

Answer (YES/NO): NO